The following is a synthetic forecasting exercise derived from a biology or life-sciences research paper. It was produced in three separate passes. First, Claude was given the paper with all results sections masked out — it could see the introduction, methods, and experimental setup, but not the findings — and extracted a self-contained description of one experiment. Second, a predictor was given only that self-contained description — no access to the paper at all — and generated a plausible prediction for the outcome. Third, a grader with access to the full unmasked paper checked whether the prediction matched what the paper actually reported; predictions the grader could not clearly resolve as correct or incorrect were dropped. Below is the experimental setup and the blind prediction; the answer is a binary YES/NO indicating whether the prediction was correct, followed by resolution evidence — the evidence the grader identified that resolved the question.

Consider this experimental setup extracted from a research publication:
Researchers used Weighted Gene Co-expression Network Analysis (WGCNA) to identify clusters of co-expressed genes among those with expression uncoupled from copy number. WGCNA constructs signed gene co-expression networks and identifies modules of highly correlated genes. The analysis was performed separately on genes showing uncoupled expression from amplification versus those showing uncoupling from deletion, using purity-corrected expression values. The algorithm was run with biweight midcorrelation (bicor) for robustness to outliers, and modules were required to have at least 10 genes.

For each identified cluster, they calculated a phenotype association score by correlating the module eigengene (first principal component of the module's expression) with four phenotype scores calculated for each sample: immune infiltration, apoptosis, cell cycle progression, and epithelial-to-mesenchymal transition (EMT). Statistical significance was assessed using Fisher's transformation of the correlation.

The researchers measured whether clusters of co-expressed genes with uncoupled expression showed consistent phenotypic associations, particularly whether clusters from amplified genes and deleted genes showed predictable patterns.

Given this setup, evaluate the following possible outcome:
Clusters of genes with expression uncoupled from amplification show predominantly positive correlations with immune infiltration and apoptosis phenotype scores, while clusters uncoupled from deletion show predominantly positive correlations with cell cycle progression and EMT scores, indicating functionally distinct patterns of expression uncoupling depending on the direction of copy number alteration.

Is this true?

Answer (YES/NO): YES